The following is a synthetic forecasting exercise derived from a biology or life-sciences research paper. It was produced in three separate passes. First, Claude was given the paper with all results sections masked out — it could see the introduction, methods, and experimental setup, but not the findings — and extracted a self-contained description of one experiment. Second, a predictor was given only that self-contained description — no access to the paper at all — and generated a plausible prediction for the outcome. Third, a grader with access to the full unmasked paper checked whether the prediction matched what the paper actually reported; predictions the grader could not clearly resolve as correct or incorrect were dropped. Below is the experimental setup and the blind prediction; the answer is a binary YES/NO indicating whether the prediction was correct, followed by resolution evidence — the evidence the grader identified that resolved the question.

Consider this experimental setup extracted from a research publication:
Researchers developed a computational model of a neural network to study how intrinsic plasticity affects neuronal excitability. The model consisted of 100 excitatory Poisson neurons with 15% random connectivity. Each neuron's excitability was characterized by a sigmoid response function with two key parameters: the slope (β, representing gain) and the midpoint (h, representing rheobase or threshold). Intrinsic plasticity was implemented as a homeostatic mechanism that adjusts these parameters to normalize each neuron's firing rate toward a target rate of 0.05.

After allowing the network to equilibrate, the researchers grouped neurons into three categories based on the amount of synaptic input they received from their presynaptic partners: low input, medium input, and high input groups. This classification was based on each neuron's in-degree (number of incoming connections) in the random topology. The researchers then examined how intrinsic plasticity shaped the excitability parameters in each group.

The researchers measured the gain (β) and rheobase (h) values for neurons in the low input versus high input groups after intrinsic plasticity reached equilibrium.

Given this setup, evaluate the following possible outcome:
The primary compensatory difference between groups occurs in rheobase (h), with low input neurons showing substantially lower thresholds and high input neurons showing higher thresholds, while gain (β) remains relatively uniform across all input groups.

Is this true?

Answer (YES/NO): NO